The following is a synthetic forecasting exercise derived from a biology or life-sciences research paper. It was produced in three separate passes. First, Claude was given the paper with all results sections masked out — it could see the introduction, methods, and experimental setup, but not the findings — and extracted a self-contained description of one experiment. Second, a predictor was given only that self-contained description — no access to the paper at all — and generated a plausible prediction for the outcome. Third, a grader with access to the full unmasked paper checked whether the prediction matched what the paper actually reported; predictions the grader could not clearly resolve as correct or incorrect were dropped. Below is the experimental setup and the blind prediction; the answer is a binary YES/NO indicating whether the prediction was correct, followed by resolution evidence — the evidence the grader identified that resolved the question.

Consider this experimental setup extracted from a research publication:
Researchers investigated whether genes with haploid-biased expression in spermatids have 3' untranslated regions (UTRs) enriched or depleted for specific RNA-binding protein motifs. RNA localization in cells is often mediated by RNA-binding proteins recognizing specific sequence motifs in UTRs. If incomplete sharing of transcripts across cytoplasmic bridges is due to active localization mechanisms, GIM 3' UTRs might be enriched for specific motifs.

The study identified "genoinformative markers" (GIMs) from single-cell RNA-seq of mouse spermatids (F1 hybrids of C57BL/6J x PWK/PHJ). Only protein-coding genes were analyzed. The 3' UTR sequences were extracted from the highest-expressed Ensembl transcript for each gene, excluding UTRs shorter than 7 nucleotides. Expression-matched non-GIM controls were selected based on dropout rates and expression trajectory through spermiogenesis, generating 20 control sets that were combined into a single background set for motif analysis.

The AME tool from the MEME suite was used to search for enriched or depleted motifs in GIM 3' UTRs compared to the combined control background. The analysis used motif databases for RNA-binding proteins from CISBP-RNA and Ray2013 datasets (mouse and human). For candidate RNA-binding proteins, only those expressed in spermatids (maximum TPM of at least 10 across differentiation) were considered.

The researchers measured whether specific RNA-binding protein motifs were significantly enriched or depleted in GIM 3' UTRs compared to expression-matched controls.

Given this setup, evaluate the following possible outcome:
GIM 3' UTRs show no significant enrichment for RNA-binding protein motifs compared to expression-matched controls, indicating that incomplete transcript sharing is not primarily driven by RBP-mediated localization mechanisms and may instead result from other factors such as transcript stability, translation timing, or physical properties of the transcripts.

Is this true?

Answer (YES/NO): NO